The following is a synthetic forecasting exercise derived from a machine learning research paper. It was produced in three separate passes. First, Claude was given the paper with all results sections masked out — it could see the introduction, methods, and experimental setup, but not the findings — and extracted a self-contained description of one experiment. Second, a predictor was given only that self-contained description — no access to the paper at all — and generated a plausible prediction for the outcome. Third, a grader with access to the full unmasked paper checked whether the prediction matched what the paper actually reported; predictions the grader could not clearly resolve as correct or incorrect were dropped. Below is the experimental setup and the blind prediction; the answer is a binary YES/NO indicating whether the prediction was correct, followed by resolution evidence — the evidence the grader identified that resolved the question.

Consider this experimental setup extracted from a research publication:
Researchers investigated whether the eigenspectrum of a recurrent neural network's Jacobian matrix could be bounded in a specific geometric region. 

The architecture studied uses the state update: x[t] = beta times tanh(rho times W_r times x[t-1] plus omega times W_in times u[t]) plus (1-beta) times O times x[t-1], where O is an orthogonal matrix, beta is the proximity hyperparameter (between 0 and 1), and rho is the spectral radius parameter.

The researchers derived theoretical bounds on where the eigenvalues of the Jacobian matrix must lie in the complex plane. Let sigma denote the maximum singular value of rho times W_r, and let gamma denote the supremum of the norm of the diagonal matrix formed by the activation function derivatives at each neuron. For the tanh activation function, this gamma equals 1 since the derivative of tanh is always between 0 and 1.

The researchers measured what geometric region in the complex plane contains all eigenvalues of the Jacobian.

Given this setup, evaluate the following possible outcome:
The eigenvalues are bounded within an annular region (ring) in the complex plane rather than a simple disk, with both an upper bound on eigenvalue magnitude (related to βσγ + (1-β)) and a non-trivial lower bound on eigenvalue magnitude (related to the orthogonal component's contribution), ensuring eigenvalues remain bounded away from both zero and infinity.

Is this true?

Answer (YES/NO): YES